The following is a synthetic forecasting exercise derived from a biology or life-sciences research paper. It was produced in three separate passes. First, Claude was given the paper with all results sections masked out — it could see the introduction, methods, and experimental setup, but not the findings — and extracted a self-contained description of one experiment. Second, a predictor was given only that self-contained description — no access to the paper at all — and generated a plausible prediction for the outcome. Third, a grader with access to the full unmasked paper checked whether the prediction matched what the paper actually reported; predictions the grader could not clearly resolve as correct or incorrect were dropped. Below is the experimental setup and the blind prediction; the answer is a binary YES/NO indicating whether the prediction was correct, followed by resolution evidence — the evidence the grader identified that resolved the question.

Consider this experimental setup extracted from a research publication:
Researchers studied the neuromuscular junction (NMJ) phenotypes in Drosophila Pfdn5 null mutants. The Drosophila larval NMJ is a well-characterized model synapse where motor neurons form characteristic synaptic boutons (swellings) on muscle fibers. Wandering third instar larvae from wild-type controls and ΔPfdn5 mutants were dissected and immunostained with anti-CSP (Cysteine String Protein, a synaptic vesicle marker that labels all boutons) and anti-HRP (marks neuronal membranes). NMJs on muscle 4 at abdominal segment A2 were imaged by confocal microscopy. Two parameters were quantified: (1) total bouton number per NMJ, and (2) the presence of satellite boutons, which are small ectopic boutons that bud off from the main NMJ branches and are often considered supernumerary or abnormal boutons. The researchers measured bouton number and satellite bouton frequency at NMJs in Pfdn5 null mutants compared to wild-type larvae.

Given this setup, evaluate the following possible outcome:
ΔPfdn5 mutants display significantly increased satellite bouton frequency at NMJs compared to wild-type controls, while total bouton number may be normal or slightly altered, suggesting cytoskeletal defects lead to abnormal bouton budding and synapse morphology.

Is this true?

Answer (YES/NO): YES